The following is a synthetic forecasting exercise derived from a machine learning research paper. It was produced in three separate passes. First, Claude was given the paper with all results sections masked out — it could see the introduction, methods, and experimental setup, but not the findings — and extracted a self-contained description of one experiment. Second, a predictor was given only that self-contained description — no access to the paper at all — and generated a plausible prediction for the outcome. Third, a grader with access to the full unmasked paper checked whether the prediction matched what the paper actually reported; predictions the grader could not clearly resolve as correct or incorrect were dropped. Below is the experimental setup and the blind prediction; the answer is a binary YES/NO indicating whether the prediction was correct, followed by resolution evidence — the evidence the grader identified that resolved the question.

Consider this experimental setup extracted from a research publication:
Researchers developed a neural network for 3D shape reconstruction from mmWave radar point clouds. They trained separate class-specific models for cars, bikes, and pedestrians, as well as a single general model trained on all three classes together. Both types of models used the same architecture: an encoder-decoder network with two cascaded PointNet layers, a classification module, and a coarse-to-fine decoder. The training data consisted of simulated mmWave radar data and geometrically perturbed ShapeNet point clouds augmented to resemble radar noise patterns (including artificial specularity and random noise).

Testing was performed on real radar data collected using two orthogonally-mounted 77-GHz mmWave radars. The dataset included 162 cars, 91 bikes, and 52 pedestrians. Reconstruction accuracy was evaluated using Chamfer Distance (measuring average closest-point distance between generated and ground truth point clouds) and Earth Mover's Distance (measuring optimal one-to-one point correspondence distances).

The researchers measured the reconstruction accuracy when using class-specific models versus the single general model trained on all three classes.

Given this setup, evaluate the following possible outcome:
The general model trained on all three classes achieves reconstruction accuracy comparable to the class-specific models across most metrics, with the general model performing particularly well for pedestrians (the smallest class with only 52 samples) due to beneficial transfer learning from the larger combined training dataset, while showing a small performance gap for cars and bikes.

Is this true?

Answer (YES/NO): NO